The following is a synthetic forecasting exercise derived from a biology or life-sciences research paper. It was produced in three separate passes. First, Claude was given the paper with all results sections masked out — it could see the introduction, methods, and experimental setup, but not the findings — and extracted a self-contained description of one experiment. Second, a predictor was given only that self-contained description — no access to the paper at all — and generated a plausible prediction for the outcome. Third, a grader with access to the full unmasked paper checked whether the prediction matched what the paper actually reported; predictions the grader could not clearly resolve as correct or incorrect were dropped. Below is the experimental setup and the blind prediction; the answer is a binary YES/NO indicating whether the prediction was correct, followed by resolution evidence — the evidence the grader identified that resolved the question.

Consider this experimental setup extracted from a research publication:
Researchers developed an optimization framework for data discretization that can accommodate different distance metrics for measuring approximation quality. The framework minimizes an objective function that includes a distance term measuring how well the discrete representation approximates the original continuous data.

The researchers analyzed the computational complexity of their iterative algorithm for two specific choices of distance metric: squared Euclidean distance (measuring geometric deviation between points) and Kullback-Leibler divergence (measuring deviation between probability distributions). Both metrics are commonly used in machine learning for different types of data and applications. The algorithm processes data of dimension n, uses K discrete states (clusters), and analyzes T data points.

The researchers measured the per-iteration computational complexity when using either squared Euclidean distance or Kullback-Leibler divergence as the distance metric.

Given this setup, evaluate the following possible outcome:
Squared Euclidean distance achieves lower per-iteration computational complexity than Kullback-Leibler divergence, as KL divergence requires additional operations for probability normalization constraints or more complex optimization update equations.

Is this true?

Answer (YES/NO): NO